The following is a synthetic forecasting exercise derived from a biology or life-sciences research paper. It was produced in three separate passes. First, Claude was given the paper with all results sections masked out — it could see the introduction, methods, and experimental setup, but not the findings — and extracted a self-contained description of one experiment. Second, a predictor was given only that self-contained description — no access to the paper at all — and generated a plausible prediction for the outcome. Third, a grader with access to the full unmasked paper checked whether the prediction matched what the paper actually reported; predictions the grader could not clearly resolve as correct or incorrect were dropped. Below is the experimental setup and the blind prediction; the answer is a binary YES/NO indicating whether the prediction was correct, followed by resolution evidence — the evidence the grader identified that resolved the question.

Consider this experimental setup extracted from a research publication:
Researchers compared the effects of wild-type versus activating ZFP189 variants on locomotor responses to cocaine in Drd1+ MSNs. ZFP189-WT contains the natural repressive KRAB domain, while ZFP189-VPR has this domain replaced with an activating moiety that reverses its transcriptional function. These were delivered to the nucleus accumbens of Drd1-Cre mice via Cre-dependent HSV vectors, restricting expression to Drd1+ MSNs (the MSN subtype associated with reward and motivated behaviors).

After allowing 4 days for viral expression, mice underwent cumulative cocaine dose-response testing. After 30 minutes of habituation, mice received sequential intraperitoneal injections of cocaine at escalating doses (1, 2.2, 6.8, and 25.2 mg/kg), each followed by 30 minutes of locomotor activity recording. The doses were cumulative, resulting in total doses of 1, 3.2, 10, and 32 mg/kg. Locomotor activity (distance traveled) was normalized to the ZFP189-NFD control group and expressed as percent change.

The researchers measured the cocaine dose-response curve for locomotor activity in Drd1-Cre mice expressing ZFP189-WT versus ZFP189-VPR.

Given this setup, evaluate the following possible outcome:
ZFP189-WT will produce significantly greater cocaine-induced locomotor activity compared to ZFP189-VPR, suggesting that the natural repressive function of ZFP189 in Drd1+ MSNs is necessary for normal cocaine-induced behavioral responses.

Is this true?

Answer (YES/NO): NO